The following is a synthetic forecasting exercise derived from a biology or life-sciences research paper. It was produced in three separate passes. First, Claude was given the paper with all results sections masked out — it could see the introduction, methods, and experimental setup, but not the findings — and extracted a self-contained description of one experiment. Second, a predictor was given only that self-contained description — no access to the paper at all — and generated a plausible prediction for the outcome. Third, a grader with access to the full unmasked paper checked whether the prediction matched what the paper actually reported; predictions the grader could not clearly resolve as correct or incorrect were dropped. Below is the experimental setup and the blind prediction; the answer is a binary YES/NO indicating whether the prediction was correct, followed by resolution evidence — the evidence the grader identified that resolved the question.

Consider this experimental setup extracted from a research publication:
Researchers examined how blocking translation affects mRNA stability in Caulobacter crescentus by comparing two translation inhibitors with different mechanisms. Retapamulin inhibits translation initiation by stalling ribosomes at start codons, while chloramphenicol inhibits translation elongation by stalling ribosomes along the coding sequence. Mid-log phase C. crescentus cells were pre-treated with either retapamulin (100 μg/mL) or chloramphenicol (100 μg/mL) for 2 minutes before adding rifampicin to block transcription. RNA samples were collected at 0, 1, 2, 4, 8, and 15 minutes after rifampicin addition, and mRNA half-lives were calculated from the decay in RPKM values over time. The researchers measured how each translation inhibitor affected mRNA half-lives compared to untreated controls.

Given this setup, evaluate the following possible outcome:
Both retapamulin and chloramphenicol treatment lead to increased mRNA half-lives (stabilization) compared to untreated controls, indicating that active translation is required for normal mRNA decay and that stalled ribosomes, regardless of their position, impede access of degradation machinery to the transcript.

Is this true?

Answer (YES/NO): NO